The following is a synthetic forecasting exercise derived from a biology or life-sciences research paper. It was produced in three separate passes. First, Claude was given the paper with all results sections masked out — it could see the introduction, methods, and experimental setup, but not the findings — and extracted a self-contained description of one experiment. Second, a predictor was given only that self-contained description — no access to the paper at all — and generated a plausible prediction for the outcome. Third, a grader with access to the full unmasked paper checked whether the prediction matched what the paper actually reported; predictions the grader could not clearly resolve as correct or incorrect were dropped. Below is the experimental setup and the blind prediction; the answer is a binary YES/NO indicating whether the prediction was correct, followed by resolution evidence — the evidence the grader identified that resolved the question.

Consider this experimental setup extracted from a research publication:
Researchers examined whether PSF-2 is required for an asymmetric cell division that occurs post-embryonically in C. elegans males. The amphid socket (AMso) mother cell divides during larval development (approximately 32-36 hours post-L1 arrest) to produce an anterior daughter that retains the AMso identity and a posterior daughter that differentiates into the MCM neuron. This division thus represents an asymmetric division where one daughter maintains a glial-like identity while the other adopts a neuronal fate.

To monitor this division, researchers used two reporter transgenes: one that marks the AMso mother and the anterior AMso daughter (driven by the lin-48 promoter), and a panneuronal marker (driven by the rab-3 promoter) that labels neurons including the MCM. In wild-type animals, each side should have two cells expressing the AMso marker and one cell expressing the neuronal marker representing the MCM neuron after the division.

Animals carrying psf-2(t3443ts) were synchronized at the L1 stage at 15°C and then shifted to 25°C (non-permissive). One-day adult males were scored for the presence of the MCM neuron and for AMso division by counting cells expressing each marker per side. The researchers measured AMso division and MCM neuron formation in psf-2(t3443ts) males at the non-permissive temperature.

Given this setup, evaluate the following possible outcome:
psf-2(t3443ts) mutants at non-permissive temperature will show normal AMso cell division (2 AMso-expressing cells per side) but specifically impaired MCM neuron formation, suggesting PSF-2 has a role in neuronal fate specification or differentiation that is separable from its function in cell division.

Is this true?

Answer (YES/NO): NO